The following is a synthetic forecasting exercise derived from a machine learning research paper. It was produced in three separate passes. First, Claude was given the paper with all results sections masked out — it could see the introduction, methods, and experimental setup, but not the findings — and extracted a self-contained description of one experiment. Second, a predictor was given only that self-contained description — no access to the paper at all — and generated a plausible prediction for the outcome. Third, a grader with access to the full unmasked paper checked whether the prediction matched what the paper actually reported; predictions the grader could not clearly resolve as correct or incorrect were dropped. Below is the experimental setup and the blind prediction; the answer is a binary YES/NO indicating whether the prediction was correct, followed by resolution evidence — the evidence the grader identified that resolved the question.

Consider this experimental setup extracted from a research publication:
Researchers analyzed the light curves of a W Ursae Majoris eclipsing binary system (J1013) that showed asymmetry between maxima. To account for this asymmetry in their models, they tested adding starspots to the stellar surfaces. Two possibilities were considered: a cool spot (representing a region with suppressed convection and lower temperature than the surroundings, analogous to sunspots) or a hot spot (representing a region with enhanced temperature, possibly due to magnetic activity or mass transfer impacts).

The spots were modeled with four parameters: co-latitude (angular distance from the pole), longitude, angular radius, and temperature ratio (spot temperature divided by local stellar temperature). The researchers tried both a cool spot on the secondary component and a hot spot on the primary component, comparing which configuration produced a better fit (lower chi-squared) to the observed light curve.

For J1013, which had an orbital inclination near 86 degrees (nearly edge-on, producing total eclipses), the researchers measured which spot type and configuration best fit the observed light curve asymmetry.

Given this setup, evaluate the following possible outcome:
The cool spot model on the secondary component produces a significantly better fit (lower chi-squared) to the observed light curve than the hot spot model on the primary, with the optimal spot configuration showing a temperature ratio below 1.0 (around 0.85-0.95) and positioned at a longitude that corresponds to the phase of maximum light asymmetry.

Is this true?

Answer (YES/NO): NO